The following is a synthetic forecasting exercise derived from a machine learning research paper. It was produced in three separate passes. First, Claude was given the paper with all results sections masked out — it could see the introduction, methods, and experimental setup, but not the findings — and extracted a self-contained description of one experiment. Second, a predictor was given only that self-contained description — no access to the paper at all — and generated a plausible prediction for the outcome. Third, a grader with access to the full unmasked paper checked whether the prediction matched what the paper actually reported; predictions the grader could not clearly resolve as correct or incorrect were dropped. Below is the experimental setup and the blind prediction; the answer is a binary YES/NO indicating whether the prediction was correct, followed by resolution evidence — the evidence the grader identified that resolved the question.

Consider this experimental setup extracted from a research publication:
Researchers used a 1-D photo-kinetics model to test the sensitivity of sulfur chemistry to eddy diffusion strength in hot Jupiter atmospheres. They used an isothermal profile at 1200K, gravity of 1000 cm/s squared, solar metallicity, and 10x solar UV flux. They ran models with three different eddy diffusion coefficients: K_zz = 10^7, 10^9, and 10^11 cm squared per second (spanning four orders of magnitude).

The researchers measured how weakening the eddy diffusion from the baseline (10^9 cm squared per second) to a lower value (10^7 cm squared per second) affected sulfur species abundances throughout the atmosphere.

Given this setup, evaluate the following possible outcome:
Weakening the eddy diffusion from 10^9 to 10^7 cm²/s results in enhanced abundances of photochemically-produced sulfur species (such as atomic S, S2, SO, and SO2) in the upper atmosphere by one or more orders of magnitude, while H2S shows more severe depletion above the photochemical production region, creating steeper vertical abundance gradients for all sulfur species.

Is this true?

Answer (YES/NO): NO